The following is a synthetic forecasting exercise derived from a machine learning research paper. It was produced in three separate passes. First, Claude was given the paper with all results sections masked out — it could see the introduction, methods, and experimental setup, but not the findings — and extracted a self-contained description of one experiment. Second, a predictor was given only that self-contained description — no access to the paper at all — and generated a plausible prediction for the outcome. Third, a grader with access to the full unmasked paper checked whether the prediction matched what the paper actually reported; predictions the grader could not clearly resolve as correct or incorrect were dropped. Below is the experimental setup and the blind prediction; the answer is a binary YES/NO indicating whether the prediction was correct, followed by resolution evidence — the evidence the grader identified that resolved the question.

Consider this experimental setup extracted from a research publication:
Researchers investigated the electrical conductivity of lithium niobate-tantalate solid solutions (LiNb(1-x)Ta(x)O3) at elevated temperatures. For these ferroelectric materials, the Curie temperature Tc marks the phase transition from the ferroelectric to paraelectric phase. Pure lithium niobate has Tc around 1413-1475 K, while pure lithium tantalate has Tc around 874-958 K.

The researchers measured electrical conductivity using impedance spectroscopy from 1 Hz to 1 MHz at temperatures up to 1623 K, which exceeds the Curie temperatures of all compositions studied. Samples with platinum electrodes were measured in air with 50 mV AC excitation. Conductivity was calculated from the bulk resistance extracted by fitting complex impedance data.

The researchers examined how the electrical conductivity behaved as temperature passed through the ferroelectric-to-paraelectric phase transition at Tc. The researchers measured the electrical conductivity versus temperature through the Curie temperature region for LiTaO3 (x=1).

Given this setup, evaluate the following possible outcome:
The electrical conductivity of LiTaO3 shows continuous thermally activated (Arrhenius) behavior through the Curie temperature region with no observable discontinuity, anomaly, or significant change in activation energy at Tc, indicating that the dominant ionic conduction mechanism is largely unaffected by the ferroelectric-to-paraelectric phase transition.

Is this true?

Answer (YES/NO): NO